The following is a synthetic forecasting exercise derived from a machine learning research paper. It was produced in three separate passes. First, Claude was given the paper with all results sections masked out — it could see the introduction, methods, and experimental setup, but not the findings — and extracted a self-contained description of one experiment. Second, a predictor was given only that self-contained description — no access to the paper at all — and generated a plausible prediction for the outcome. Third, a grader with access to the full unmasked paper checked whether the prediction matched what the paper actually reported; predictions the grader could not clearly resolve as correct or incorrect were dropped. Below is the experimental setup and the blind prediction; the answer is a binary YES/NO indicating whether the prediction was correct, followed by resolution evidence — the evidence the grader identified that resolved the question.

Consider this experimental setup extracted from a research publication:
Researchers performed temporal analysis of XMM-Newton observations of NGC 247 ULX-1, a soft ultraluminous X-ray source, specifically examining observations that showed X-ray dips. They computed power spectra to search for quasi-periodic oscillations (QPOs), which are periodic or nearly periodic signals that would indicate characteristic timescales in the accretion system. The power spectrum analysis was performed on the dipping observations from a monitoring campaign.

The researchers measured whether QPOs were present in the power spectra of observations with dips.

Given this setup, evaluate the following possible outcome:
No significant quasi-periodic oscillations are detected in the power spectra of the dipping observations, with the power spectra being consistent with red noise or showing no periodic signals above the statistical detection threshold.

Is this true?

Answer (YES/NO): NO